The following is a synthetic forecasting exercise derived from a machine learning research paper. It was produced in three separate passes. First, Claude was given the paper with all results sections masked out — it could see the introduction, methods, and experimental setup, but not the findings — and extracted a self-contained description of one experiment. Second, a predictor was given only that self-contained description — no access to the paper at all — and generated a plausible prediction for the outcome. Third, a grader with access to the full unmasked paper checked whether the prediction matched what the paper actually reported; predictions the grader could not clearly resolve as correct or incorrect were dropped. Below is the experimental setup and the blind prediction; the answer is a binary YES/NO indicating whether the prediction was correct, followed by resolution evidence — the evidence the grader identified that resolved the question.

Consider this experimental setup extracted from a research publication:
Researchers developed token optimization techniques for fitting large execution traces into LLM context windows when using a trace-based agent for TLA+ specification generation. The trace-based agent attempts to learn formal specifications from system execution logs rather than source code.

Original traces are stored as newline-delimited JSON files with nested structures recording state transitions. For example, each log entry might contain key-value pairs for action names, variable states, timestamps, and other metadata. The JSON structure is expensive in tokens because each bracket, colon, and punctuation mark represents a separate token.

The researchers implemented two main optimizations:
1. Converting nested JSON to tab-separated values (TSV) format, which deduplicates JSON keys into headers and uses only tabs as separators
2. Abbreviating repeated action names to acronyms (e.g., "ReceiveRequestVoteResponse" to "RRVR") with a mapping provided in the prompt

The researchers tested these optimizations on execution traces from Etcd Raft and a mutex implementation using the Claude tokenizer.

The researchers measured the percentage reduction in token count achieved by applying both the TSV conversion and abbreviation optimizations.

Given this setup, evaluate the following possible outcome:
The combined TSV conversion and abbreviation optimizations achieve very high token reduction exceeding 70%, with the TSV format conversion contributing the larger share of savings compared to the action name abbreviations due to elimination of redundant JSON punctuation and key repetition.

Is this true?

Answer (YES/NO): NO